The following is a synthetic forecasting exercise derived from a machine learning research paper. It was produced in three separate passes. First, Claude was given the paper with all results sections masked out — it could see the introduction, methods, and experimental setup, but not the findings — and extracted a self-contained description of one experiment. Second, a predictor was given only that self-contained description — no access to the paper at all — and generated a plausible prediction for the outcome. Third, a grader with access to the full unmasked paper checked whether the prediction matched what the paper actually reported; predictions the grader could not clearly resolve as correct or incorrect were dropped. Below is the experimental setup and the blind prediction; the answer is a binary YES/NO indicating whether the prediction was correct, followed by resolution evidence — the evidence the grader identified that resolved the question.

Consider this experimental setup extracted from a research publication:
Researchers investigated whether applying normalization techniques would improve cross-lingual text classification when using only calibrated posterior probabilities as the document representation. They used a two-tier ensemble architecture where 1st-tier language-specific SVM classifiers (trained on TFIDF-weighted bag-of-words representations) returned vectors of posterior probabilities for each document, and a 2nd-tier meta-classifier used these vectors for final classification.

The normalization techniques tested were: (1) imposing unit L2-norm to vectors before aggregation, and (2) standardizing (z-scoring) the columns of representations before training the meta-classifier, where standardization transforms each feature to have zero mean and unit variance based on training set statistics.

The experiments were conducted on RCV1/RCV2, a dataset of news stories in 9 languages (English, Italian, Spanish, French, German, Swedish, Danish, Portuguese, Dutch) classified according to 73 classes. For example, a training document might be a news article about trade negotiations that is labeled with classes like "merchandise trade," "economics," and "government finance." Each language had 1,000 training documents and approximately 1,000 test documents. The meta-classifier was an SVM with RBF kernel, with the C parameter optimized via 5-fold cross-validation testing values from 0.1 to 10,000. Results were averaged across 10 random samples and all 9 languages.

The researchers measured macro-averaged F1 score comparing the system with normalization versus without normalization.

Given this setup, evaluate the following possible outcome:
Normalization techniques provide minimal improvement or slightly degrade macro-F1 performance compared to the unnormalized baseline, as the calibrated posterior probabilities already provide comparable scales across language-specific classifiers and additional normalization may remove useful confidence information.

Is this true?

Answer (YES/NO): NO